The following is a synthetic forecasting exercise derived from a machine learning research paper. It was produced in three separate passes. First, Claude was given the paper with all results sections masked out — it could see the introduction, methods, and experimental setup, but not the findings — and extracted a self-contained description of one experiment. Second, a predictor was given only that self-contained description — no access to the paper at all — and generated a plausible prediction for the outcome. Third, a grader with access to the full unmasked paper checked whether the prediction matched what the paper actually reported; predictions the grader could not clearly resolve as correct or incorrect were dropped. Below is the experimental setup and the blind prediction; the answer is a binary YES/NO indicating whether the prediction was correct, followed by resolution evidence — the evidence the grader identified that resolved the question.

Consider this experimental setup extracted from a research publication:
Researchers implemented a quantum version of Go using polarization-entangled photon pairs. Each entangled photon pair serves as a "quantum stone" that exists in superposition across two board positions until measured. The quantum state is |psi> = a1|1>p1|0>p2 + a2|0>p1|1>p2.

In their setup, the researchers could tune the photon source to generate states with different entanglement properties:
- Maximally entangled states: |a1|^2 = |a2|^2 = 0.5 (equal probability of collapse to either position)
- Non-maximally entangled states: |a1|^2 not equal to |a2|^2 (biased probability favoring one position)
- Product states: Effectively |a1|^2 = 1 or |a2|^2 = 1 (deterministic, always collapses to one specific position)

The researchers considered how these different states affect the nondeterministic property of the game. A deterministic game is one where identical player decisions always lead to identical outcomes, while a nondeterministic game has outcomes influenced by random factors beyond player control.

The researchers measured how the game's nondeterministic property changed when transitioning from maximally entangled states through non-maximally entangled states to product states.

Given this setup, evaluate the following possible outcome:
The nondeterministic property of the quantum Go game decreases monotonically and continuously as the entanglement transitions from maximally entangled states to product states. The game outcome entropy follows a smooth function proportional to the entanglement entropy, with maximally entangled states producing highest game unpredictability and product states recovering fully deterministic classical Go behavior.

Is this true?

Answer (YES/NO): NO